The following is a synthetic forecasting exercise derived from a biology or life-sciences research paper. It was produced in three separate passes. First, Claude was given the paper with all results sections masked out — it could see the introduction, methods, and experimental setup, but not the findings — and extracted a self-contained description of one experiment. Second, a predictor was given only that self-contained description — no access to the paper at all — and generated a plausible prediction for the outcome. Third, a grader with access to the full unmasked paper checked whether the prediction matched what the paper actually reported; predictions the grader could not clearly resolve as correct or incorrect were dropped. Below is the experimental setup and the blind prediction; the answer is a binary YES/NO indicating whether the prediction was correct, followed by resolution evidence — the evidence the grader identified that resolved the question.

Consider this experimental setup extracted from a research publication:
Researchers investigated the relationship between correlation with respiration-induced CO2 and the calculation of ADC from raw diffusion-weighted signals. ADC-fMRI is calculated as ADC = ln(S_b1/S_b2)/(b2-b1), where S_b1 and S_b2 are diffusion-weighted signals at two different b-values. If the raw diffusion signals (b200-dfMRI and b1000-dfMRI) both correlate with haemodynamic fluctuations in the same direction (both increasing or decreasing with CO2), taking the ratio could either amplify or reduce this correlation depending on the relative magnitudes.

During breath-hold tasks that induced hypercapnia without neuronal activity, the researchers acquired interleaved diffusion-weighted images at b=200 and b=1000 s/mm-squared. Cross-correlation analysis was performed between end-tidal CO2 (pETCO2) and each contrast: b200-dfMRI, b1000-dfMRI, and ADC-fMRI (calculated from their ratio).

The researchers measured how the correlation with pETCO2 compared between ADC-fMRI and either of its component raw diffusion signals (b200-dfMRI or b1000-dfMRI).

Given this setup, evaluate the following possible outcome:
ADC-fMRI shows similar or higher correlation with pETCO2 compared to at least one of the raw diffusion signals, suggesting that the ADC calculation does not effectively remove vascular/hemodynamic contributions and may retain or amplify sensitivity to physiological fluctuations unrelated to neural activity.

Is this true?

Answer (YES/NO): NO